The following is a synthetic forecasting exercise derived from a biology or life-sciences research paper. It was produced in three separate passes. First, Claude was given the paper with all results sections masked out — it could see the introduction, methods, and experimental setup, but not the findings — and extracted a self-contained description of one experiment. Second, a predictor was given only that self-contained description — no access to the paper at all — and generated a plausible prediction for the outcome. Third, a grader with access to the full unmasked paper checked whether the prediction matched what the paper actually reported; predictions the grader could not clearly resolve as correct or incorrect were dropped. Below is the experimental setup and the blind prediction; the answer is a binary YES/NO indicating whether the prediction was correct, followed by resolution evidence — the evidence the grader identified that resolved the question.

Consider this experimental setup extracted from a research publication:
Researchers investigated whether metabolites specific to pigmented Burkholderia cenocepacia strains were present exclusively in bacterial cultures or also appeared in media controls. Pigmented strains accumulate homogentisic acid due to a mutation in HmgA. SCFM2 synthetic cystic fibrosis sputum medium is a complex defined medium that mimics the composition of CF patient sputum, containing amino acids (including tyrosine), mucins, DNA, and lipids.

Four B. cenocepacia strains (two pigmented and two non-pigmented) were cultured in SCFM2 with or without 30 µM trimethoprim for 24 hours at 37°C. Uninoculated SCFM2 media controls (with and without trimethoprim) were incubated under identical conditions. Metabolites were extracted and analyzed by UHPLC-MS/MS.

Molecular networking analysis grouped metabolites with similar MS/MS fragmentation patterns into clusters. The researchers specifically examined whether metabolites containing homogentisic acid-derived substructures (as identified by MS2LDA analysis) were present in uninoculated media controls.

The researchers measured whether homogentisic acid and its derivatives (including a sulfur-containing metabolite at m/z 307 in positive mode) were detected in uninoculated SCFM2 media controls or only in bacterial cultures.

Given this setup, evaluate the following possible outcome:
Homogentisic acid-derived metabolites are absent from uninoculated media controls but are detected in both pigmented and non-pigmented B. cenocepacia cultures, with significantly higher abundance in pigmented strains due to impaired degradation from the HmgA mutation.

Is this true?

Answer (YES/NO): NO